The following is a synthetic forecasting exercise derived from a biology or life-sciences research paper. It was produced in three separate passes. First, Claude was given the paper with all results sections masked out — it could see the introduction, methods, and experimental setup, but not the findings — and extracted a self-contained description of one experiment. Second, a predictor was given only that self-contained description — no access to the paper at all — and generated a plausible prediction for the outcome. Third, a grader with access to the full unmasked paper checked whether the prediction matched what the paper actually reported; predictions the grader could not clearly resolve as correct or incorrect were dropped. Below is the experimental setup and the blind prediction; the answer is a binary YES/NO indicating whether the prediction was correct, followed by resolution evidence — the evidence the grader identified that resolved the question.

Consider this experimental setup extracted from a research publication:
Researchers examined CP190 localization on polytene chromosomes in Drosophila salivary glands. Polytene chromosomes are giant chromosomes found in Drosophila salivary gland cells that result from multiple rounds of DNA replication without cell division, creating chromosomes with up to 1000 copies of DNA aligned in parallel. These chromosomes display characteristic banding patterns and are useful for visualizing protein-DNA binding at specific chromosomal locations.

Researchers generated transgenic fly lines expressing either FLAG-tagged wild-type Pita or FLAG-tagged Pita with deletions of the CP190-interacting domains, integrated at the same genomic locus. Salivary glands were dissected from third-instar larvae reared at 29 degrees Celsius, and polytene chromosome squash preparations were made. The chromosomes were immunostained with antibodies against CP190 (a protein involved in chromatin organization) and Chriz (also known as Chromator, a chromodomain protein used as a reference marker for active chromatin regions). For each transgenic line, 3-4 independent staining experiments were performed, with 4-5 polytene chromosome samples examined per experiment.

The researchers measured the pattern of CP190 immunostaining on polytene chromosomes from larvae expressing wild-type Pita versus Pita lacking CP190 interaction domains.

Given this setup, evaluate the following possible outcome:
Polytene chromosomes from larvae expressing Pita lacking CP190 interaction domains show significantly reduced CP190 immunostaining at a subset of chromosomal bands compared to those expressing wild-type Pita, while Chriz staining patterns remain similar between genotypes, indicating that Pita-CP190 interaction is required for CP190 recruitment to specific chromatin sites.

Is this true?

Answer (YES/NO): NO